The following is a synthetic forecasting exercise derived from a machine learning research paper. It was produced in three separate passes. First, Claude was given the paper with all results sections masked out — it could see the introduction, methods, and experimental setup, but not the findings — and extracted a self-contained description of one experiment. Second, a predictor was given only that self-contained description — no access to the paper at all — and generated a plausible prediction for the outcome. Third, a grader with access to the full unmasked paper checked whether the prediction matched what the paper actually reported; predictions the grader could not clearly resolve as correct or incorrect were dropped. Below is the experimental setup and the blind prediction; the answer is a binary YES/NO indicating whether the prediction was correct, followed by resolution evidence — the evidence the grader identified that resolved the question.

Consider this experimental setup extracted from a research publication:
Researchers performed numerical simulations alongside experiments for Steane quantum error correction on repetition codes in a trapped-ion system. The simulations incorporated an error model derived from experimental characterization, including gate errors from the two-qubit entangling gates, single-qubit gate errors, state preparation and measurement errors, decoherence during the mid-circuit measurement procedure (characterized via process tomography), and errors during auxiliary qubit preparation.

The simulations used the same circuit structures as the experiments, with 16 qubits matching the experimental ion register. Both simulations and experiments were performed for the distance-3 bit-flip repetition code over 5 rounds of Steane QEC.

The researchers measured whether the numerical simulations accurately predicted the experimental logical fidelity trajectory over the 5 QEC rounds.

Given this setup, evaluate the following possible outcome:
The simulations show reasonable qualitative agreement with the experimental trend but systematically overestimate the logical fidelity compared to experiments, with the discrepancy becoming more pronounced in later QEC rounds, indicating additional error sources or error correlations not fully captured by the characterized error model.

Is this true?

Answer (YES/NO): NO